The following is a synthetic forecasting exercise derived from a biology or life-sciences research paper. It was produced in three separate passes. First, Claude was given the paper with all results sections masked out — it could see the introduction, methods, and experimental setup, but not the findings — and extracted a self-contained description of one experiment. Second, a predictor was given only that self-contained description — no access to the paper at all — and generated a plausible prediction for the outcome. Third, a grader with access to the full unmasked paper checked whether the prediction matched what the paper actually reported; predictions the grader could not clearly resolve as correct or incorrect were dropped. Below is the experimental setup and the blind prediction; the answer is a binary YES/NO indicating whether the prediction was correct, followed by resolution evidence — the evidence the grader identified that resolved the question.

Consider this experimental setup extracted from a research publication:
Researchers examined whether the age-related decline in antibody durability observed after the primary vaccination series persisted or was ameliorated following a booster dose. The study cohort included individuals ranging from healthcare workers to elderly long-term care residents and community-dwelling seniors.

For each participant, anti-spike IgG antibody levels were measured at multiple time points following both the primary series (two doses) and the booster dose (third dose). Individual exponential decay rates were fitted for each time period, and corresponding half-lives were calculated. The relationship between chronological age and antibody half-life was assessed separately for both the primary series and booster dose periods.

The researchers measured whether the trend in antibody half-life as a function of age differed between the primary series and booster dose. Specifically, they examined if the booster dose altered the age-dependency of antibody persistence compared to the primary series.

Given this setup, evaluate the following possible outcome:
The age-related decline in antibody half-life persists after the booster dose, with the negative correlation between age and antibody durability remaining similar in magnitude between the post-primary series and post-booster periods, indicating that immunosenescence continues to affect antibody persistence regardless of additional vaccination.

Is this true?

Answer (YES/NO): YES